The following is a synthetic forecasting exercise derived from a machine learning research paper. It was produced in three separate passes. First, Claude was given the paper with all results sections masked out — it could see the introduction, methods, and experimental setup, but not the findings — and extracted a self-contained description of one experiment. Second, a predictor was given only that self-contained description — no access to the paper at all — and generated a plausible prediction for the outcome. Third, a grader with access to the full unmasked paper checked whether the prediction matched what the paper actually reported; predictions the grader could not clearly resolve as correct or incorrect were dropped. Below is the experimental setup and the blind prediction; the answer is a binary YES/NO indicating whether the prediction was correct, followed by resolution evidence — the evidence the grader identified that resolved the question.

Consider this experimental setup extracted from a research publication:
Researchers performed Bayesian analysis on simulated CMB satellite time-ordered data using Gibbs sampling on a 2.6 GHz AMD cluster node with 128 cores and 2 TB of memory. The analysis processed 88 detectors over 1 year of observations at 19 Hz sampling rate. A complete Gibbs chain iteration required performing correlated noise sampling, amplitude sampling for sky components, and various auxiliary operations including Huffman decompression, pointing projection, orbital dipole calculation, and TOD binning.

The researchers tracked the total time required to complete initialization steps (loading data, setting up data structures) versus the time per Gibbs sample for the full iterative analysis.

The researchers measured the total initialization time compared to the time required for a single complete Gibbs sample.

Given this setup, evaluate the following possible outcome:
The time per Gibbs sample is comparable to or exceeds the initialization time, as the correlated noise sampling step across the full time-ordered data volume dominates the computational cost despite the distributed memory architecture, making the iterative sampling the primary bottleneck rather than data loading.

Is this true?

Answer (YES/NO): YES